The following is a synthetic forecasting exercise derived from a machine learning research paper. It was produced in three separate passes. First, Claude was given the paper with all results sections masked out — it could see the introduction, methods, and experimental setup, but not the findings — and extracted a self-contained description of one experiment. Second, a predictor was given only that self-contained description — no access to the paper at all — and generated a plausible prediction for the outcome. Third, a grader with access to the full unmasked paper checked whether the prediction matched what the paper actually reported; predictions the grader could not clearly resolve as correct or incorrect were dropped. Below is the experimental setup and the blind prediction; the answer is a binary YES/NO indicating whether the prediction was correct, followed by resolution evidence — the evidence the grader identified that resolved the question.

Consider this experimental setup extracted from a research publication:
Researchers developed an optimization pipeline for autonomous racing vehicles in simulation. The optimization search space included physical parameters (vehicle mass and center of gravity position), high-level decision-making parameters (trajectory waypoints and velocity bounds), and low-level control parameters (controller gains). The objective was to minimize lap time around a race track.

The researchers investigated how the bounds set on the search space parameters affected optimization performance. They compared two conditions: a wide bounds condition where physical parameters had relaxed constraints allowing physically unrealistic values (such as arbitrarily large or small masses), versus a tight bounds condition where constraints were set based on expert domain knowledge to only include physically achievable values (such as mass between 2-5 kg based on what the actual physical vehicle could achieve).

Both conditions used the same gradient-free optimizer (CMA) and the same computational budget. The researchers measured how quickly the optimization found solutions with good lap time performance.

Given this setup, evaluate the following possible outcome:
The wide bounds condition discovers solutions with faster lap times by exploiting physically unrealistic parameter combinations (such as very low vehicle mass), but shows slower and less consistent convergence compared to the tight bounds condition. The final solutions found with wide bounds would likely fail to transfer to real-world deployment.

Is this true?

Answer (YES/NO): NO